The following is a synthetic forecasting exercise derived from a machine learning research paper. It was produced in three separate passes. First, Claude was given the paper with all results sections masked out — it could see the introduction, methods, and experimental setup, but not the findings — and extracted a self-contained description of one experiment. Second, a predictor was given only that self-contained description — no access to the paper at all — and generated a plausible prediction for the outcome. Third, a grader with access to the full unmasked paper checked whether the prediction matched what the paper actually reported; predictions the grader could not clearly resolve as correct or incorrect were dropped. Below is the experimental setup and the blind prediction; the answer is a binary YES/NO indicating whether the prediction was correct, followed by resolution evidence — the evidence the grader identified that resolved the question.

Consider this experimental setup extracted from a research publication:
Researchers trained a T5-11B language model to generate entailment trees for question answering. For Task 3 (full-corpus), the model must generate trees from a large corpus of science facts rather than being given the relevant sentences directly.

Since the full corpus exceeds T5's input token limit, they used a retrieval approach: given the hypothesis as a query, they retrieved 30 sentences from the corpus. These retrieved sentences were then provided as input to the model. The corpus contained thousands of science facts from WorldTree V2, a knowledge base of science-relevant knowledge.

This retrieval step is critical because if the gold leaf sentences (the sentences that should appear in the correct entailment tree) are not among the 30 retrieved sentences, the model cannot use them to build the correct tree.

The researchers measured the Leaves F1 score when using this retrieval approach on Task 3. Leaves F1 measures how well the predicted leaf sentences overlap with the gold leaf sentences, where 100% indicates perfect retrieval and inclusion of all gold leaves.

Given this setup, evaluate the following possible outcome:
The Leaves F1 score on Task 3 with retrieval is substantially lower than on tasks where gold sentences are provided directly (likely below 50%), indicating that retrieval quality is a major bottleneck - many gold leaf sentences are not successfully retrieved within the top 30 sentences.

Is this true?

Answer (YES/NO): YES